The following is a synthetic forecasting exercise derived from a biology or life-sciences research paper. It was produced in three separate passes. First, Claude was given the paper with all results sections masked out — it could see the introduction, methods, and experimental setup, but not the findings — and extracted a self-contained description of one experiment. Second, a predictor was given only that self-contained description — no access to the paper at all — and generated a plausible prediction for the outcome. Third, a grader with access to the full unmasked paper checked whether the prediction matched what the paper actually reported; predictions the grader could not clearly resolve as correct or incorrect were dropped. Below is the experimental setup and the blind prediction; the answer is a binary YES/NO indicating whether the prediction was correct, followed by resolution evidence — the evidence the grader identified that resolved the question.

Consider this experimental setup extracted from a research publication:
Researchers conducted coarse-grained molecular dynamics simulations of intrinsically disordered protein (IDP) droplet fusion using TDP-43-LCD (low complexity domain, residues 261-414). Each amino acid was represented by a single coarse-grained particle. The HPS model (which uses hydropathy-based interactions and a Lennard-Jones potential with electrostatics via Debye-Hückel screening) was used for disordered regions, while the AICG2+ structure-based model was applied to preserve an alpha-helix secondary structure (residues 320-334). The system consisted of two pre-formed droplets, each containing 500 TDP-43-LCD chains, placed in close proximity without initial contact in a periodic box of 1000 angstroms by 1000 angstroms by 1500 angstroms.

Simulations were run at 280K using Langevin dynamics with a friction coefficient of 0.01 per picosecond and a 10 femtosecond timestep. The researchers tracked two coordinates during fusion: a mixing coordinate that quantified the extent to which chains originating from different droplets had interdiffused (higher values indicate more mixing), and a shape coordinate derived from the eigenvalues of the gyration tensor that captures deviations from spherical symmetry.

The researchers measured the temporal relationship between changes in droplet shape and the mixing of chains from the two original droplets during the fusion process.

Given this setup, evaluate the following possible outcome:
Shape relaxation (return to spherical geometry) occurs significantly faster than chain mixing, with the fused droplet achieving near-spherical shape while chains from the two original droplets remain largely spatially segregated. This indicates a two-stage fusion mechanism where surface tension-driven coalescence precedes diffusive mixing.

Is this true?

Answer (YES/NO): NO